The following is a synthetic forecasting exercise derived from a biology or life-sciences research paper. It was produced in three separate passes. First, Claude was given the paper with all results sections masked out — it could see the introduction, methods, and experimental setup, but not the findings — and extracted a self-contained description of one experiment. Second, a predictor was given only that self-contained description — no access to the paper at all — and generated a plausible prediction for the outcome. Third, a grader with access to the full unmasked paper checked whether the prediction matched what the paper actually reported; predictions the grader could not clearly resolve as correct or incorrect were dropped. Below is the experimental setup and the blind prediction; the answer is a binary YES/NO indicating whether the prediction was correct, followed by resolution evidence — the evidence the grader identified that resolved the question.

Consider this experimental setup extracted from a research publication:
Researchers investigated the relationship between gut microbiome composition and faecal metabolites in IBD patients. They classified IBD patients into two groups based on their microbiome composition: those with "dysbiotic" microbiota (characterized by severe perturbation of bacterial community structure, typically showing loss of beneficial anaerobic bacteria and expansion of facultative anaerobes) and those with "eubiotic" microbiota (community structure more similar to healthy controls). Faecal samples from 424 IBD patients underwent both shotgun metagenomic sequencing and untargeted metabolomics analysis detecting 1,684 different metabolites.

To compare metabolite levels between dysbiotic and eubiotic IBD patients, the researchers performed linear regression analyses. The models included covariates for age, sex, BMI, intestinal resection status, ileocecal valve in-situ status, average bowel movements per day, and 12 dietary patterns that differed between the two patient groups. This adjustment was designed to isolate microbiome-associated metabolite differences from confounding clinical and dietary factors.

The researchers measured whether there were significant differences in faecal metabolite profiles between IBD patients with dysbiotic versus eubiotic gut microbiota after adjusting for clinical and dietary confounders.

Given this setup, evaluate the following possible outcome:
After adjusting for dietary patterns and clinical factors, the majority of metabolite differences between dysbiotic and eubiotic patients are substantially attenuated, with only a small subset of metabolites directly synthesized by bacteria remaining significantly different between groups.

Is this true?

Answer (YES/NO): NO